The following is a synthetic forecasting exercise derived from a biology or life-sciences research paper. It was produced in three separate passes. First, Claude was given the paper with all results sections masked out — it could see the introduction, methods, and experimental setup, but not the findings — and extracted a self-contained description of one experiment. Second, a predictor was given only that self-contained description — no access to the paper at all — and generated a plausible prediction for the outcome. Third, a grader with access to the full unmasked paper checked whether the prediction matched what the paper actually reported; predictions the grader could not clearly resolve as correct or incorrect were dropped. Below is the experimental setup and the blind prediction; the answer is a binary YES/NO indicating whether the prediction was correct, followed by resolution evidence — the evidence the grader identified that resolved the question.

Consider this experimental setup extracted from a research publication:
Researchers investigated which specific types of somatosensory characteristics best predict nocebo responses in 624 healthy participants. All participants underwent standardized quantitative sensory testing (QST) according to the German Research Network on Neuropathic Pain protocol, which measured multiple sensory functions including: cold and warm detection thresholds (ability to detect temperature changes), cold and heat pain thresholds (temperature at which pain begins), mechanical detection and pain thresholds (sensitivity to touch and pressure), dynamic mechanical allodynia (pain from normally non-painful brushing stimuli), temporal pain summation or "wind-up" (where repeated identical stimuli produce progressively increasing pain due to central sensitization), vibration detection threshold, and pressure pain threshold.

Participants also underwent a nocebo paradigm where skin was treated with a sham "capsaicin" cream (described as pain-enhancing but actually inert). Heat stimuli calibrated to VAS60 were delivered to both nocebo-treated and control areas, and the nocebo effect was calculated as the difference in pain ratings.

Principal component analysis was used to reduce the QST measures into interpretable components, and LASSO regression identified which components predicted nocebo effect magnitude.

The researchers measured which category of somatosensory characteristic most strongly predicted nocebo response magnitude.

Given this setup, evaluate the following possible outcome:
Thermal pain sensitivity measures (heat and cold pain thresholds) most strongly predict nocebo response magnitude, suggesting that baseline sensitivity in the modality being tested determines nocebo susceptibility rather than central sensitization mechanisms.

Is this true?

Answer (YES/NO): NO